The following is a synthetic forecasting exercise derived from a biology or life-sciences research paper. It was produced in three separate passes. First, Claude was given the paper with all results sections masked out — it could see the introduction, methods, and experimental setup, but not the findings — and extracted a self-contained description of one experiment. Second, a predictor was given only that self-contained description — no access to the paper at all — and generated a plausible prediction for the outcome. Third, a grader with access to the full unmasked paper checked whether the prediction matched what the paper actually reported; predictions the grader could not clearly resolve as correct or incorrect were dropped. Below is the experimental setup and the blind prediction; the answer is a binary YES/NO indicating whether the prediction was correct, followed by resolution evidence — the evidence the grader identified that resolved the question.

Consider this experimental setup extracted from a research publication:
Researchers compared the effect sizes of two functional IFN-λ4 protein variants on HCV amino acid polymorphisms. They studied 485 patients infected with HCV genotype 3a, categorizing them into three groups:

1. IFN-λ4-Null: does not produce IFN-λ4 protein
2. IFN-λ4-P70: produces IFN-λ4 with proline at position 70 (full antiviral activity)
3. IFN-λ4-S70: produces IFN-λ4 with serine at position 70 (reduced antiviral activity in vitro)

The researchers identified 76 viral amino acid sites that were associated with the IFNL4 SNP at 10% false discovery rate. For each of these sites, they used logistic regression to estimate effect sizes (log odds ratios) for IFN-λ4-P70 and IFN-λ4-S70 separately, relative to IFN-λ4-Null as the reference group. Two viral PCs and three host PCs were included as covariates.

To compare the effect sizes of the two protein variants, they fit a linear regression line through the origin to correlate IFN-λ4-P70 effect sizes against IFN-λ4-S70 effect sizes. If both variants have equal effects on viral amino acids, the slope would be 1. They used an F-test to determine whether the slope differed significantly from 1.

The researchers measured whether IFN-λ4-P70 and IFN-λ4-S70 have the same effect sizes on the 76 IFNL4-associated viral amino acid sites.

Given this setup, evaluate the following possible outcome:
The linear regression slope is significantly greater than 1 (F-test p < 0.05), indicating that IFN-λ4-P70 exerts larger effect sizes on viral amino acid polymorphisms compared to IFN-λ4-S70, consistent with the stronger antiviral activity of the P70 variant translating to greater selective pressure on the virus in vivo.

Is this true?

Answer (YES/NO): NO